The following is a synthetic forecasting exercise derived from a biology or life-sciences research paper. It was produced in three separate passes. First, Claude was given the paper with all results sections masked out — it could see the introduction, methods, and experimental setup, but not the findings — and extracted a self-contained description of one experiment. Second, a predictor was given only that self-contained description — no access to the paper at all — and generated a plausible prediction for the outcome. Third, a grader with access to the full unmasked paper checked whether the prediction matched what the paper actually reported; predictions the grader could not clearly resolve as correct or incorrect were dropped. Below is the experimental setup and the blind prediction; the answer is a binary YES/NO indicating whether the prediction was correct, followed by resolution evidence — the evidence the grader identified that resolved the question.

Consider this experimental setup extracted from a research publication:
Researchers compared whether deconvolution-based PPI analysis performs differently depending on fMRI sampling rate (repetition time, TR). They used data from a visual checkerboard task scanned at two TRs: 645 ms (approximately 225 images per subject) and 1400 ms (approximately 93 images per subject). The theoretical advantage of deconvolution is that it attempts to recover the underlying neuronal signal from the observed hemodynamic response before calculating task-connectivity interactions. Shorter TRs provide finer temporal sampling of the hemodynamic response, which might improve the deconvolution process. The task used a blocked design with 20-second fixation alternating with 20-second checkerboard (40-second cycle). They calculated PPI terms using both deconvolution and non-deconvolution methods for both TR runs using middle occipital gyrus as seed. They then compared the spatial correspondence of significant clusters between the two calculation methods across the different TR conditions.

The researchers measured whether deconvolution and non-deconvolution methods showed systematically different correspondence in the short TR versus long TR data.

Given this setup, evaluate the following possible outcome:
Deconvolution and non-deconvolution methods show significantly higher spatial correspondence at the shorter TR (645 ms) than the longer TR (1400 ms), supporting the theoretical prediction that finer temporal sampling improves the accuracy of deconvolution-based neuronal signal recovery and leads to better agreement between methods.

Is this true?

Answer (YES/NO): NO